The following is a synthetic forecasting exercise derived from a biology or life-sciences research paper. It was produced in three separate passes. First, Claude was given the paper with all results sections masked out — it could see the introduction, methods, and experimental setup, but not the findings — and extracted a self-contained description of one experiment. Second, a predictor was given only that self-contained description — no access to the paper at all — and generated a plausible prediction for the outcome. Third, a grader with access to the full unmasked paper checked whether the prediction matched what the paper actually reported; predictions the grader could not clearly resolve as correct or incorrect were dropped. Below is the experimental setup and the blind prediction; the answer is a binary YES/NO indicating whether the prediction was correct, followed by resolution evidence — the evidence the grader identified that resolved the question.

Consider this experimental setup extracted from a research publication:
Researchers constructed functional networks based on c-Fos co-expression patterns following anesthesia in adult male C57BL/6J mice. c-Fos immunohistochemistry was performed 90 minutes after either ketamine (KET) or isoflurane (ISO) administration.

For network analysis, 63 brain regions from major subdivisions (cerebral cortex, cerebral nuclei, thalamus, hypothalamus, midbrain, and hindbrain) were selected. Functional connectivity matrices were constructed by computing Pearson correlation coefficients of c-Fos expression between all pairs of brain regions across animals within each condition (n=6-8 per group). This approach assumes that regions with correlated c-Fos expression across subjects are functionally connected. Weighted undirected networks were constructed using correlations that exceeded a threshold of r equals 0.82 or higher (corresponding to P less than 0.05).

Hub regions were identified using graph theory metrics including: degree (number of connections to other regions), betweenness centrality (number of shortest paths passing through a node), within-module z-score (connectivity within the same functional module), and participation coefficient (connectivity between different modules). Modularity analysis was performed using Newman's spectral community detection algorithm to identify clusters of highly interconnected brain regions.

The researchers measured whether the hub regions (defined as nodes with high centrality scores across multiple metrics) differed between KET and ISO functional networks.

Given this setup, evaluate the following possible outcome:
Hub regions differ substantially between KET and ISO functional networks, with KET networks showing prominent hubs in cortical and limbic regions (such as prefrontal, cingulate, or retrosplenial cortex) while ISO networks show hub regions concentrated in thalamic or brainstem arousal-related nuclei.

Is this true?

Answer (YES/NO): NO